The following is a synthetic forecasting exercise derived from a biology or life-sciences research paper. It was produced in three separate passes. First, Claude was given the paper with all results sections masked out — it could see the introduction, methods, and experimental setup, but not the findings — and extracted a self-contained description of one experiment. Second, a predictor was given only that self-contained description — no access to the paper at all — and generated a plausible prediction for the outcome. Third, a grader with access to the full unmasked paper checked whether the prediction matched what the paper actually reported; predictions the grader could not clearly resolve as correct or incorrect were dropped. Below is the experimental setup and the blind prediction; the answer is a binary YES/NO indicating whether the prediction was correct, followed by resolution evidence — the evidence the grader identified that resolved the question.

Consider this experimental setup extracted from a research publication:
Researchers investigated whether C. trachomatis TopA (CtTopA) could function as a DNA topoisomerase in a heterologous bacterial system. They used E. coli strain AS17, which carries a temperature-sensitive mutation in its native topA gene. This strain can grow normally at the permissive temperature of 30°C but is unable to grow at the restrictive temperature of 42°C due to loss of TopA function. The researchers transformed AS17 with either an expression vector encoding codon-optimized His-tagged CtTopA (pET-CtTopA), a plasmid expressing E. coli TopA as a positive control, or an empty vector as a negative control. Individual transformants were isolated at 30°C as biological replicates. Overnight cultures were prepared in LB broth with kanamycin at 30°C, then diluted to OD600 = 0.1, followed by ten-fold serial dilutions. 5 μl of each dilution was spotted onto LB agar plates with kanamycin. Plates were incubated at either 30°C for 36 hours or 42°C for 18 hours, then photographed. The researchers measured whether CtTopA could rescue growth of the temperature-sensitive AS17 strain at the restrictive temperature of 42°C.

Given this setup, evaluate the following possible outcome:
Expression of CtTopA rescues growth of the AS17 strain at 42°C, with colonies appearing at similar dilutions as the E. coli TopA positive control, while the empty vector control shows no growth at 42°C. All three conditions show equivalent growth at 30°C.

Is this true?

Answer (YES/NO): NO